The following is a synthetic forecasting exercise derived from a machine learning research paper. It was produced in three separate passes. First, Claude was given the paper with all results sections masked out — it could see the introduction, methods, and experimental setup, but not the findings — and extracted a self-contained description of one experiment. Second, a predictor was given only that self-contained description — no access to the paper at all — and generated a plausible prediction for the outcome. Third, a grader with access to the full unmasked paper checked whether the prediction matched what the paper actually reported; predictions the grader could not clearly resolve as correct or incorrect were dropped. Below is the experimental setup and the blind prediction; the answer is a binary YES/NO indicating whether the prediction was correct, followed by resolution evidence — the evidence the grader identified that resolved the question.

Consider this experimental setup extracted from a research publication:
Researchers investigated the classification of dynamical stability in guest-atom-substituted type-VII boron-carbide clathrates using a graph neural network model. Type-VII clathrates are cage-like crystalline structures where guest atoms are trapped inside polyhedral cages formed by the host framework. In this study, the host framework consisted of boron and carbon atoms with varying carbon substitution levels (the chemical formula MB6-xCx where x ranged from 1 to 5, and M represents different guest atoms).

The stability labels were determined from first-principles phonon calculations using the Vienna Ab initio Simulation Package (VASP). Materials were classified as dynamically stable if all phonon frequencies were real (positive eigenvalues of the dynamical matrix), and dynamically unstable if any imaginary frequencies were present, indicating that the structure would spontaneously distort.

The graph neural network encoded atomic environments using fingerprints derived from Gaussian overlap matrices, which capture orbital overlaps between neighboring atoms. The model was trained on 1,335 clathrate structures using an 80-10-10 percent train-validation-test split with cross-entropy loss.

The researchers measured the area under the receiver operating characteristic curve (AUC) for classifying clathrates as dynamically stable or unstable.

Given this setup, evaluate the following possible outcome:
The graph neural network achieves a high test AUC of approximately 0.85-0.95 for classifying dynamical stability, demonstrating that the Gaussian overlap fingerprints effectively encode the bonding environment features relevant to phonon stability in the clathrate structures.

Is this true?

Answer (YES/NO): YES